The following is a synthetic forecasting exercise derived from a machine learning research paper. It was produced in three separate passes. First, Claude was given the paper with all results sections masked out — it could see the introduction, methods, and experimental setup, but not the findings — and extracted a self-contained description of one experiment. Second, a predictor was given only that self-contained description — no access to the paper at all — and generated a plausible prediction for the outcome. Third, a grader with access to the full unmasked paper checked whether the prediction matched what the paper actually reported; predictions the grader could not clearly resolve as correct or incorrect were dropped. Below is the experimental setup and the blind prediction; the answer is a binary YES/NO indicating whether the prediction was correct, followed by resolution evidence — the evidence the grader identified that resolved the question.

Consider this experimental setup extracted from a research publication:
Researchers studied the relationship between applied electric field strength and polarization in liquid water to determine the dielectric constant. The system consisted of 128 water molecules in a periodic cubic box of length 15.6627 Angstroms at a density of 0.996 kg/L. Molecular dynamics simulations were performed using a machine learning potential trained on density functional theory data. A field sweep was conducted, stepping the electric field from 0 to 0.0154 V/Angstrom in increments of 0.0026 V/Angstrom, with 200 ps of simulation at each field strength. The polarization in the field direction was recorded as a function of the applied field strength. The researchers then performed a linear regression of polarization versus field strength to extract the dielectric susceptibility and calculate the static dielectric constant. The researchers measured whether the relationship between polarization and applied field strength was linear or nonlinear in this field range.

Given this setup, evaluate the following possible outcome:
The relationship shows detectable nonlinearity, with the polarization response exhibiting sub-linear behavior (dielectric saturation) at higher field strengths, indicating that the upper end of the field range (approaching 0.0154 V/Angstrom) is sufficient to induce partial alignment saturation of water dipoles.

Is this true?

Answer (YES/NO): NO